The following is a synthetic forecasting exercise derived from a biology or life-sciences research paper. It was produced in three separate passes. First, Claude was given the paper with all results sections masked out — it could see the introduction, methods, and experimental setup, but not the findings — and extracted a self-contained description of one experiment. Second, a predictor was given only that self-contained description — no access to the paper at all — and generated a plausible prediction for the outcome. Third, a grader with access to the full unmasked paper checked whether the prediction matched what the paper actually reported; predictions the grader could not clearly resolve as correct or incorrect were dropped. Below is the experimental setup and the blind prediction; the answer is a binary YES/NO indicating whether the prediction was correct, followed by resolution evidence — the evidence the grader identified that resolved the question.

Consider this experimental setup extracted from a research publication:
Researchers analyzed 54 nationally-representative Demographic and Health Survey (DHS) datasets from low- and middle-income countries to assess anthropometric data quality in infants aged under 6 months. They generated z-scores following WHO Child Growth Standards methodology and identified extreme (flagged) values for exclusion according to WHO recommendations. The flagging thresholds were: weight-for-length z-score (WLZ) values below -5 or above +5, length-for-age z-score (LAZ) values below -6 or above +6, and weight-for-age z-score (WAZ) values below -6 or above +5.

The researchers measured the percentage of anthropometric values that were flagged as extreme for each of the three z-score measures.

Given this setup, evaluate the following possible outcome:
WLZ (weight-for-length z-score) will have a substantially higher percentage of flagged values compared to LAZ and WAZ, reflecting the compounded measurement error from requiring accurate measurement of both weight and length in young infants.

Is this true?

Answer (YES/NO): NO